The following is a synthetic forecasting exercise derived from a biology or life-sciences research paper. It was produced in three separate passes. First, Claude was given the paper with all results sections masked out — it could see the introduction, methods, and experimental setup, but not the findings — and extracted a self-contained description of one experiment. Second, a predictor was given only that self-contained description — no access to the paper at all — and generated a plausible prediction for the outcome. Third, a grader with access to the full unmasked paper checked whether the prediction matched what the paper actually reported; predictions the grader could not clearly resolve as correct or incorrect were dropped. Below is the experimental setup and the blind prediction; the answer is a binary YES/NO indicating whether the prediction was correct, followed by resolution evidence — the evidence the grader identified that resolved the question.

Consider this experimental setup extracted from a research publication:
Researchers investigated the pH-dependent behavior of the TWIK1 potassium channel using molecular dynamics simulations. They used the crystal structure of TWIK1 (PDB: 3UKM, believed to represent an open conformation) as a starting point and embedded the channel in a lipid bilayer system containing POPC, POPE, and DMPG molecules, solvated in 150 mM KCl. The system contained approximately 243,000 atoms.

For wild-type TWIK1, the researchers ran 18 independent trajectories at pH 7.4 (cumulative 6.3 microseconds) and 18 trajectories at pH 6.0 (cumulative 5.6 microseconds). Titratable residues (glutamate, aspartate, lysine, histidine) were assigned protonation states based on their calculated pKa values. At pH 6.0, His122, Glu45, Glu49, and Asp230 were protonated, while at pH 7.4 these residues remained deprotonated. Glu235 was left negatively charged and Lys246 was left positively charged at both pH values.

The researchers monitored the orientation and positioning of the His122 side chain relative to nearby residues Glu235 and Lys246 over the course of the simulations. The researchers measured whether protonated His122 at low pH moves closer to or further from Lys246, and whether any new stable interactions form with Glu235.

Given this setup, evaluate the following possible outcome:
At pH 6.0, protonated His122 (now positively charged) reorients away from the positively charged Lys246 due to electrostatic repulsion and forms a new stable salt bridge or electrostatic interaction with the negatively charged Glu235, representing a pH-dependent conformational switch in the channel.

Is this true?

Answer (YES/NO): NO